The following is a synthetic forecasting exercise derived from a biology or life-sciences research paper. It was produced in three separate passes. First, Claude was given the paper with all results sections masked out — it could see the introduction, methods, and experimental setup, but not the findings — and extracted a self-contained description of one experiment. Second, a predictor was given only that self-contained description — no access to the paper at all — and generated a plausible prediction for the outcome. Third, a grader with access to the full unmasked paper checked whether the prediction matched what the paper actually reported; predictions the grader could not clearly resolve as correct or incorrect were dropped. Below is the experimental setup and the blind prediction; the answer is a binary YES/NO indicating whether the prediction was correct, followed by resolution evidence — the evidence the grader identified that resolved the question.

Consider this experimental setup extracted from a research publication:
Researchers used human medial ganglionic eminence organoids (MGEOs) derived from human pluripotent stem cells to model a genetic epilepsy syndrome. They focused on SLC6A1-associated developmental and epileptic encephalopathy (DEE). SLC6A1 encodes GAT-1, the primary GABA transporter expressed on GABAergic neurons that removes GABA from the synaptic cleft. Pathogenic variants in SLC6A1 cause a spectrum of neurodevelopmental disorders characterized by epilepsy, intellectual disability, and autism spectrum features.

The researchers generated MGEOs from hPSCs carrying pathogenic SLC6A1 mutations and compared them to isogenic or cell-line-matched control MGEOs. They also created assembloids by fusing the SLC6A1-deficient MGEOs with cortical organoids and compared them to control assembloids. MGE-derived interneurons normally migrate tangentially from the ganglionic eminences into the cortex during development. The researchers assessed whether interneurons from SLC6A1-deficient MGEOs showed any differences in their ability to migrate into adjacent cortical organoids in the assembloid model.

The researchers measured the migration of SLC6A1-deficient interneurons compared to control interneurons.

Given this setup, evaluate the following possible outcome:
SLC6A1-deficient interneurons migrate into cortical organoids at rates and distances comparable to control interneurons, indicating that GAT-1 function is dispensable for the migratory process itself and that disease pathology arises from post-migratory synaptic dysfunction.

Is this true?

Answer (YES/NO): NO